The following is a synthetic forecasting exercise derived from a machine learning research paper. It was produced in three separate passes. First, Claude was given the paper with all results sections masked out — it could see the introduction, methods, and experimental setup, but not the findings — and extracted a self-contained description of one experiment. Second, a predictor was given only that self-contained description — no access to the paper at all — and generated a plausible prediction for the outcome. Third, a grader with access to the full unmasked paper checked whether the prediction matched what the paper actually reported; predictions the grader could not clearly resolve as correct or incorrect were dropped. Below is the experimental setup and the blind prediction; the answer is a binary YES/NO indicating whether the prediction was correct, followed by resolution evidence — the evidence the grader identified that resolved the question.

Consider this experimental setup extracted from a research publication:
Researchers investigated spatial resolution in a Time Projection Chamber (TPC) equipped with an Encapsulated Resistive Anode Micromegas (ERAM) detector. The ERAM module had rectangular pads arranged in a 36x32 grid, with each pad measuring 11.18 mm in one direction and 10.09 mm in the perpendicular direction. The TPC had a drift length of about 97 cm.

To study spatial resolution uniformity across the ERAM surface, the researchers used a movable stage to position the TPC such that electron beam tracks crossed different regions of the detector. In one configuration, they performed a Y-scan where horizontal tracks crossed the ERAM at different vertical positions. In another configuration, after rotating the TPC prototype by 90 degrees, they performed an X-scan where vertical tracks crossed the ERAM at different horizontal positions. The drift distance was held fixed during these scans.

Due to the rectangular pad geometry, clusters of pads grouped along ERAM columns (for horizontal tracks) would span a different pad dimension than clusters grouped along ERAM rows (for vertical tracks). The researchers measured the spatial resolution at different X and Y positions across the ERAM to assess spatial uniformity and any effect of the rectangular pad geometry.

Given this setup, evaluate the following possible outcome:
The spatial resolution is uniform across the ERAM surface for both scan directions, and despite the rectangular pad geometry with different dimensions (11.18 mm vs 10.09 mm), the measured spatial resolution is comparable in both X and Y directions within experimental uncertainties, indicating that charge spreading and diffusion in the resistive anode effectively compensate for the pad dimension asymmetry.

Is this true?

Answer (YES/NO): NO